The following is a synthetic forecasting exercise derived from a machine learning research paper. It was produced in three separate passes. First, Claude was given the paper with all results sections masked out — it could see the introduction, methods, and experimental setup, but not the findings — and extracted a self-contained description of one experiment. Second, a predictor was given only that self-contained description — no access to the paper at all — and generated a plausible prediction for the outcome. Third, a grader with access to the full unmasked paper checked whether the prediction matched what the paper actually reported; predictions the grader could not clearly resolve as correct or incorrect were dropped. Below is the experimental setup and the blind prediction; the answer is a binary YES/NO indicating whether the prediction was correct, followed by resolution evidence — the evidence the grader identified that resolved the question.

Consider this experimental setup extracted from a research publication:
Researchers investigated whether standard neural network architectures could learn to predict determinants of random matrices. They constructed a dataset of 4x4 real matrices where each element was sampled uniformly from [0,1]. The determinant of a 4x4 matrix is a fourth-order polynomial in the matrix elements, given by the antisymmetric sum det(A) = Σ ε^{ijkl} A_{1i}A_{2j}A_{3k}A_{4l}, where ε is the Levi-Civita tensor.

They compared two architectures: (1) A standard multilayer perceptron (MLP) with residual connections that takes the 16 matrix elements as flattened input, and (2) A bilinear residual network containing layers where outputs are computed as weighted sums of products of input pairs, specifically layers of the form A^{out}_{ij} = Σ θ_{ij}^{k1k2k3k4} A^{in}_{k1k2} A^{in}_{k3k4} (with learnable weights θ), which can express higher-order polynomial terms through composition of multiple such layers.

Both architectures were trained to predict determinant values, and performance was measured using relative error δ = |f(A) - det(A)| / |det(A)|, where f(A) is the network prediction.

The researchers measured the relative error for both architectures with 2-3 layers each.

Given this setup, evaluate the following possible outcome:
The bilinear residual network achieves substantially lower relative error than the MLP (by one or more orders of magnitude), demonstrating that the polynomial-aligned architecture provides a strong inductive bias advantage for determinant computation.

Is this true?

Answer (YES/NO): YES